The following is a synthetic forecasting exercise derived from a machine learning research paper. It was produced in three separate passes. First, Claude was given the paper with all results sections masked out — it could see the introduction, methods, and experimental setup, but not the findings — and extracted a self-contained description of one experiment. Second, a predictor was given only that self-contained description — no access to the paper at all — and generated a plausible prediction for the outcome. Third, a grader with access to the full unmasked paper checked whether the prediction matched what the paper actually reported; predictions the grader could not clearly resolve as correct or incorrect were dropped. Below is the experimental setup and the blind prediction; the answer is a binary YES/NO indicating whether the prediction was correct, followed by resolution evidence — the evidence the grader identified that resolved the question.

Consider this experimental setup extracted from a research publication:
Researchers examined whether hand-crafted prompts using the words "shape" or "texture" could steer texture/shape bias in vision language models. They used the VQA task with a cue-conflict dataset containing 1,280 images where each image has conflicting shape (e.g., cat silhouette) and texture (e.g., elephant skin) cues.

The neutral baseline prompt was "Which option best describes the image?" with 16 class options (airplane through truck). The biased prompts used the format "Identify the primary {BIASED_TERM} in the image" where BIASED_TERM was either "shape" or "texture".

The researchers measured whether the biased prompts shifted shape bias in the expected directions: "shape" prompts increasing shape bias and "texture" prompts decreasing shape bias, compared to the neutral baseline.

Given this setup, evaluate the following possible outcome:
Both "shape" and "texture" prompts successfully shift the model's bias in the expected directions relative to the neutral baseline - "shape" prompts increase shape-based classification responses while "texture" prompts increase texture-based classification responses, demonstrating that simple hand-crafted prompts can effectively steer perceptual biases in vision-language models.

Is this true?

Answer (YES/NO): NO